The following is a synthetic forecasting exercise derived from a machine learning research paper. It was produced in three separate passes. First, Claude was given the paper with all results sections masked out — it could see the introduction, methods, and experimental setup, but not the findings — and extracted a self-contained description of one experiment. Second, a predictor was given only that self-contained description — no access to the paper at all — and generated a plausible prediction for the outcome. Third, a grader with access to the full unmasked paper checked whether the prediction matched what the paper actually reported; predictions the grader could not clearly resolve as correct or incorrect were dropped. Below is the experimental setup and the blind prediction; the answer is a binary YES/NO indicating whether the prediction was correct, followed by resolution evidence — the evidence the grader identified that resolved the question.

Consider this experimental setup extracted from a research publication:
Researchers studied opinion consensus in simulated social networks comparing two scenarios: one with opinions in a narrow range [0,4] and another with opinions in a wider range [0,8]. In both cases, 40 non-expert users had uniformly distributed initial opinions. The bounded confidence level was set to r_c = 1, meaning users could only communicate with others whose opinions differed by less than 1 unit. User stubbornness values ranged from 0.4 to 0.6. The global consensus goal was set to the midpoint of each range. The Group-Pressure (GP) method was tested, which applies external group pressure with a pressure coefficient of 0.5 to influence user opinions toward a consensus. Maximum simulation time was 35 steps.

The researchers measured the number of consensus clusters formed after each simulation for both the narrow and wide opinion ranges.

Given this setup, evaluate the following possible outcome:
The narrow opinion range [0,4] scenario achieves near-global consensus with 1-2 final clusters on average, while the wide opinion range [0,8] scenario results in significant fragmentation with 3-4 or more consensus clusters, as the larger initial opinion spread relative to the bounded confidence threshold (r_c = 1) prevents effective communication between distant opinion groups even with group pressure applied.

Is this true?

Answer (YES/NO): YES